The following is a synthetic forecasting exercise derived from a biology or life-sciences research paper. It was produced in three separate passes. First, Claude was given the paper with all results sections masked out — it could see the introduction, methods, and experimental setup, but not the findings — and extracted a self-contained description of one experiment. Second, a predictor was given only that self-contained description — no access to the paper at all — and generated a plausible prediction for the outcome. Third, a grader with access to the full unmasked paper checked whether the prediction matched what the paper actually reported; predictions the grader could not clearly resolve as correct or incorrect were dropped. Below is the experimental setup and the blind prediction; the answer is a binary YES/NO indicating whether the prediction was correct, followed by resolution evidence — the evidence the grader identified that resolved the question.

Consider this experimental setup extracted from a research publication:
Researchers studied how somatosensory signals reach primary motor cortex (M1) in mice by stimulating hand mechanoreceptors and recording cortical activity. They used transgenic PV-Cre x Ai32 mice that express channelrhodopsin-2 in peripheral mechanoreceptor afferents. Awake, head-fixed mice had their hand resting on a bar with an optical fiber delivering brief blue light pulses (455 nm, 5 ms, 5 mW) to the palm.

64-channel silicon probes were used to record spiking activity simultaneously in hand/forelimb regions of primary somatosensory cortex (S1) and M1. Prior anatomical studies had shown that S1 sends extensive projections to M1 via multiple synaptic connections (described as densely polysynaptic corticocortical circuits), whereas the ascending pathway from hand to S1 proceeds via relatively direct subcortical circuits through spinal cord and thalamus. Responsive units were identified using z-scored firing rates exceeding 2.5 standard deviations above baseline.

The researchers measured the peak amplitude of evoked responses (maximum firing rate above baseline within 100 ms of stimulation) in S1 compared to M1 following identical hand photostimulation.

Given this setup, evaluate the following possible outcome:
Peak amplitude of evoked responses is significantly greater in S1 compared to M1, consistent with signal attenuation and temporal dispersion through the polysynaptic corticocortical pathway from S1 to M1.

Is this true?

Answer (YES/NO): YES